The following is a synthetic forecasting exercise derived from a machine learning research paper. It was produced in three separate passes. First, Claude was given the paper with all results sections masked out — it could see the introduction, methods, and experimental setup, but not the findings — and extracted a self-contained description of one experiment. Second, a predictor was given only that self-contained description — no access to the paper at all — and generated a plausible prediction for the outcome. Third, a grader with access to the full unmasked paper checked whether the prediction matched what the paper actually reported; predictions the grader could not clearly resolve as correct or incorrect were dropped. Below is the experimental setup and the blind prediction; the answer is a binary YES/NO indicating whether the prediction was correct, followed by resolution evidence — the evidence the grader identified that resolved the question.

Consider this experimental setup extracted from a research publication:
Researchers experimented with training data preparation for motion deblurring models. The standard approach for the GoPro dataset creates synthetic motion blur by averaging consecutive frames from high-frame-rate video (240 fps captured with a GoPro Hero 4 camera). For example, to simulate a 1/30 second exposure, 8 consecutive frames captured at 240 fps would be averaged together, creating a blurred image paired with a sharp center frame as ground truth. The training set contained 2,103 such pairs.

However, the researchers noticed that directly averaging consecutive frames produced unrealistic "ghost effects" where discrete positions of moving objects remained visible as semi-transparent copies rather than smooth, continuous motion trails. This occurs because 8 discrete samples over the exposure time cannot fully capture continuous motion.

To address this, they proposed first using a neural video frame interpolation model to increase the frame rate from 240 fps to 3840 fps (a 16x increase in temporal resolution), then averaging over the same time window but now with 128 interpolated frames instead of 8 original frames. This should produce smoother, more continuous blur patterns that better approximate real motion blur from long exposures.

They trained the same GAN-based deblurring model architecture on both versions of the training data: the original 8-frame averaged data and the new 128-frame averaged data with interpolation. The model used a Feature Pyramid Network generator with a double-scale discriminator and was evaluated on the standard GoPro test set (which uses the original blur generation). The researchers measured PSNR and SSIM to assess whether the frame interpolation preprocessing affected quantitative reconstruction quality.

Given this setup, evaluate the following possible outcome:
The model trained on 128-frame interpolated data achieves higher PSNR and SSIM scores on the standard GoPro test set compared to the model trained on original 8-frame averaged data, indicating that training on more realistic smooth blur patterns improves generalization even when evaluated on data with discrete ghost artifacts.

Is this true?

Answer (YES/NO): NO